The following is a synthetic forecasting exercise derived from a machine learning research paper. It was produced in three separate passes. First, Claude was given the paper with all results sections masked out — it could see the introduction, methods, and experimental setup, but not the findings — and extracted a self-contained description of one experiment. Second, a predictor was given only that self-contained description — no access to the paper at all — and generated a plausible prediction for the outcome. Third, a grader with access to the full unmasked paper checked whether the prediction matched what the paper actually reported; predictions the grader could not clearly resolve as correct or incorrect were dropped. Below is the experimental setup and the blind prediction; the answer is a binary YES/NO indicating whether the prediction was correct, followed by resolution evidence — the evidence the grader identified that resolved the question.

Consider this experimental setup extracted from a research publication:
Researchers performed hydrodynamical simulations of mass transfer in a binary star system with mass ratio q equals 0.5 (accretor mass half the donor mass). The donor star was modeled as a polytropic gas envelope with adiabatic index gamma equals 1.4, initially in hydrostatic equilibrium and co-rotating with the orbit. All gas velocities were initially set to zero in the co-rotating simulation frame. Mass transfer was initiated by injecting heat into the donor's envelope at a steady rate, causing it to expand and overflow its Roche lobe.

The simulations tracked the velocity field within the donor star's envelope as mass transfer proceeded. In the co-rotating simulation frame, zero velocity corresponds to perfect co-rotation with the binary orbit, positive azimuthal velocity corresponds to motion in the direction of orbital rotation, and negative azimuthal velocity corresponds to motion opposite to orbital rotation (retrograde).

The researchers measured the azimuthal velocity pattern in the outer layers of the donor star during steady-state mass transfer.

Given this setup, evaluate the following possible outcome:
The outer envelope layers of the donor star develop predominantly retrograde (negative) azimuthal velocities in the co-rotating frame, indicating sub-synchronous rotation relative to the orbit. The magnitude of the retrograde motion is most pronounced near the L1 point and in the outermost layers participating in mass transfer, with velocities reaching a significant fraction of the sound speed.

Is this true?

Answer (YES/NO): NO